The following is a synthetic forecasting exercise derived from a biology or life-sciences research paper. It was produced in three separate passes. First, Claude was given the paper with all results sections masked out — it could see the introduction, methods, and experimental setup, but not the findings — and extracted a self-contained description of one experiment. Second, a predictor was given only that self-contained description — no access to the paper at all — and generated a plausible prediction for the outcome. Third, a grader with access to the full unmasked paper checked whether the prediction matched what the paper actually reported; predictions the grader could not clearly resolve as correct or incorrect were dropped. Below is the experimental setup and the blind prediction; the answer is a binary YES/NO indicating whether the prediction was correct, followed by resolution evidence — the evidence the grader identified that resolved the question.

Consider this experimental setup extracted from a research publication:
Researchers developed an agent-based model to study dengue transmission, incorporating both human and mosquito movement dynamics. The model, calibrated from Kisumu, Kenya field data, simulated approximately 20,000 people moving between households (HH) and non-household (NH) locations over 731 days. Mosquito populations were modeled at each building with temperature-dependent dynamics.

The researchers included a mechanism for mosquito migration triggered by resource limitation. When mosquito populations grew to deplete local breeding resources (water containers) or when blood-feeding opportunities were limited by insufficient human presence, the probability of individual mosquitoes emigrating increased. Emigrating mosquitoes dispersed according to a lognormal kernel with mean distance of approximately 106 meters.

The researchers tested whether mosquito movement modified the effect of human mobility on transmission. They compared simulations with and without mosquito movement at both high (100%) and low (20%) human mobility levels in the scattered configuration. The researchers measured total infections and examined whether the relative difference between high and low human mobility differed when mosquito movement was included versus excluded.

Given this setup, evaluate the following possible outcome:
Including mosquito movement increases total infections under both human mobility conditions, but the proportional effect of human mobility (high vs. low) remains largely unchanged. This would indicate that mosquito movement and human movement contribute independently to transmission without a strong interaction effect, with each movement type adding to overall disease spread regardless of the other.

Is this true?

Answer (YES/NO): NO